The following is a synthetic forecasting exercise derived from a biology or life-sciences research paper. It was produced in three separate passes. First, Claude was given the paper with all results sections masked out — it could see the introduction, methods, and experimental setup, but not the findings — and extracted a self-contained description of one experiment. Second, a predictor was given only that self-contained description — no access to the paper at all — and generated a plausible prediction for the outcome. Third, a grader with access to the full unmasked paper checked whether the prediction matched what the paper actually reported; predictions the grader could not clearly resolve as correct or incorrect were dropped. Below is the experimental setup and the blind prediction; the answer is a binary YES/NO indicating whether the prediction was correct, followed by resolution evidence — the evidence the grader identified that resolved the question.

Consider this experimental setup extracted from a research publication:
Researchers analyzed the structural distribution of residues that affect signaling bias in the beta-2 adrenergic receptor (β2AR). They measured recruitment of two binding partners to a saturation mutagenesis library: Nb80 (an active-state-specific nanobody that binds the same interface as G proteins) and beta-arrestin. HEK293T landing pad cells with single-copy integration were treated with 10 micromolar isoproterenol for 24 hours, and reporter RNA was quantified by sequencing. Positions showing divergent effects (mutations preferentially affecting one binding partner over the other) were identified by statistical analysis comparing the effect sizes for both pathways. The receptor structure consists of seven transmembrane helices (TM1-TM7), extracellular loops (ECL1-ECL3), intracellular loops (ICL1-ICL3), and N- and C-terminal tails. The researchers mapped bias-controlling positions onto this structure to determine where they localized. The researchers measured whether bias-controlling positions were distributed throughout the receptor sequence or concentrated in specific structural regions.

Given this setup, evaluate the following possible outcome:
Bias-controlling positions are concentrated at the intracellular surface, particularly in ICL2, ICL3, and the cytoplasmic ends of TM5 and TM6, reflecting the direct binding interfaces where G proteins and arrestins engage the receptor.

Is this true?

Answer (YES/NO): NO